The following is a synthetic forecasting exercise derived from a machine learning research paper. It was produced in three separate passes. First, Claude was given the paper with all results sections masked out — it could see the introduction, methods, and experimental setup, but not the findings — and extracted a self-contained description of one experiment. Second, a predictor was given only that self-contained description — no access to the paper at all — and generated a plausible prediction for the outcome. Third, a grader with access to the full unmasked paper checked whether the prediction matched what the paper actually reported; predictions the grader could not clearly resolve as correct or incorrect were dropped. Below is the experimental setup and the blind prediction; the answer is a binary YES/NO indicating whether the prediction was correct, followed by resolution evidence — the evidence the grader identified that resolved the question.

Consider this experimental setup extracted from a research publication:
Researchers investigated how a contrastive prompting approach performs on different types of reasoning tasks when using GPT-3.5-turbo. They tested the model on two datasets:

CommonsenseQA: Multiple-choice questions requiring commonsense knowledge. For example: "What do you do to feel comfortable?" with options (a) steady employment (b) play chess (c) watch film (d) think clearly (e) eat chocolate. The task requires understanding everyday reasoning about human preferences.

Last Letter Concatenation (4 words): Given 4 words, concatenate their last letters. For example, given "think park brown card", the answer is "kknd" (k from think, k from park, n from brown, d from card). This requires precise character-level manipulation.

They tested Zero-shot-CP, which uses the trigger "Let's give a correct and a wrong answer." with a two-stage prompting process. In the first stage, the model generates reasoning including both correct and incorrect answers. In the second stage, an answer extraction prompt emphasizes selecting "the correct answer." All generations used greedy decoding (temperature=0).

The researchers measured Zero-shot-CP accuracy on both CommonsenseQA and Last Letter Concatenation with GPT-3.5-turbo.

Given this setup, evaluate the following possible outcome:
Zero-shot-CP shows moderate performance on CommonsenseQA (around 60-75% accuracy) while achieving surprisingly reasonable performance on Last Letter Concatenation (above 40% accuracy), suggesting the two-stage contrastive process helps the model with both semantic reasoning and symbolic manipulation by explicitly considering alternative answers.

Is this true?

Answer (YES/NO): YES